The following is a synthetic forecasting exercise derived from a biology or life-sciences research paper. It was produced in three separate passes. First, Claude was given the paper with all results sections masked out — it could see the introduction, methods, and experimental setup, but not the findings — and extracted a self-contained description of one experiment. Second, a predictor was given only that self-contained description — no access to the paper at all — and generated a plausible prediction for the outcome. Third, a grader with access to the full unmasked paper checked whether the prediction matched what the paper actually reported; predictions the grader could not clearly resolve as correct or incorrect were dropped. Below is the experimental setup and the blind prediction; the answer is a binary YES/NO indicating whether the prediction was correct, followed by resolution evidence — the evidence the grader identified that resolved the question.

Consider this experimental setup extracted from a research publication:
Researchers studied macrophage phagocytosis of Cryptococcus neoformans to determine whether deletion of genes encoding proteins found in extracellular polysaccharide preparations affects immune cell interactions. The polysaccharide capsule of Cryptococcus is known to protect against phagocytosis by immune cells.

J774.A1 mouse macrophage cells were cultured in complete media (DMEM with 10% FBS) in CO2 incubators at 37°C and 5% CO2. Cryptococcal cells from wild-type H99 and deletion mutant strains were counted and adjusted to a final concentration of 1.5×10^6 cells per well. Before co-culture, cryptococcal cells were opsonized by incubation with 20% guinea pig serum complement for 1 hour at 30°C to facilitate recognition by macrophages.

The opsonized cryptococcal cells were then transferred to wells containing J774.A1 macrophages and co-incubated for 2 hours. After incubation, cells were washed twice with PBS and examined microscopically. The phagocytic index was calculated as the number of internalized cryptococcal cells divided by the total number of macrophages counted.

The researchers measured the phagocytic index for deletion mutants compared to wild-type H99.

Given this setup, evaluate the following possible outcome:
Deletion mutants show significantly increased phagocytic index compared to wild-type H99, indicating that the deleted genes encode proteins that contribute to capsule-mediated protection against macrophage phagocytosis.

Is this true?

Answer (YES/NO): NO